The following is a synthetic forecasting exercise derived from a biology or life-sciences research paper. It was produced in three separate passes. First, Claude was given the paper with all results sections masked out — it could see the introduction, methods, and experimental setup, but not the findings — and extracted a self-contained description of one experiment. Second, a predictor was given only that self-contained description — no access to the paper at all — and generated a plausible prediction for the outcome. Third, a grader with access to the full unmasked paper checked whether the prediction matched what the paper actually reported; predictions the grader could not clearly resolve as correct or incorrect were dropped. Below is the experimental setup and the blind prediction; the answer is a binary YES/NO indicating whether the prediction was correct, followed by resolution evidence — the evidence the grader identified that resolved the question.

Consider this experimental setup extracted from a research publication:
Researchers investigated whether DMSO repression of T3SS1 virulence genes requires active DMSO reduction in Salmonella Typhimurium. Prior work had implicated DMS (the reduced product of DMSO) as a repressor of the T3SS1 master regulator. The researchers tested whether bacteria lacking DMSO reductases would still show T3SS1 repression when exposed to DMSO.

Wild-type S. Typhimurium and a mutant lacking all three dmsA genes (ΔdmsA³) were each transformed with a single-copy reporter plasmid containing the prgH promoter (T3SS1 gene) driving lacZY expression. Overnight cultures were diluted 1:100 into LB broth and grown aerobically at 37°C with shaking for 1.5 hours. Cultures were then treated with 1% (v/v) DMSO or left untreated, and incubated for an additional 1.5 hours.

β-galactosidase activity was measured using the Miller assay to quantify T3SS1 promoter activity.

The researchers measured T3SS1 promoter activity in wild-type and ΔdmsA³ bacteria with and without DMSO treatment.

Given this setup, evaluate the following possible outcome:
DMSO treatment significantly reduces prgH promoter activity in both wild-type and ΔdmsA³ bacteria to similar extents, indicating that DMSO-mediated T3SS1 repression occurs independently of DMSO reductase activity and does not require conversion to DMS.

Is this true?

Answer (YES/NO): YES